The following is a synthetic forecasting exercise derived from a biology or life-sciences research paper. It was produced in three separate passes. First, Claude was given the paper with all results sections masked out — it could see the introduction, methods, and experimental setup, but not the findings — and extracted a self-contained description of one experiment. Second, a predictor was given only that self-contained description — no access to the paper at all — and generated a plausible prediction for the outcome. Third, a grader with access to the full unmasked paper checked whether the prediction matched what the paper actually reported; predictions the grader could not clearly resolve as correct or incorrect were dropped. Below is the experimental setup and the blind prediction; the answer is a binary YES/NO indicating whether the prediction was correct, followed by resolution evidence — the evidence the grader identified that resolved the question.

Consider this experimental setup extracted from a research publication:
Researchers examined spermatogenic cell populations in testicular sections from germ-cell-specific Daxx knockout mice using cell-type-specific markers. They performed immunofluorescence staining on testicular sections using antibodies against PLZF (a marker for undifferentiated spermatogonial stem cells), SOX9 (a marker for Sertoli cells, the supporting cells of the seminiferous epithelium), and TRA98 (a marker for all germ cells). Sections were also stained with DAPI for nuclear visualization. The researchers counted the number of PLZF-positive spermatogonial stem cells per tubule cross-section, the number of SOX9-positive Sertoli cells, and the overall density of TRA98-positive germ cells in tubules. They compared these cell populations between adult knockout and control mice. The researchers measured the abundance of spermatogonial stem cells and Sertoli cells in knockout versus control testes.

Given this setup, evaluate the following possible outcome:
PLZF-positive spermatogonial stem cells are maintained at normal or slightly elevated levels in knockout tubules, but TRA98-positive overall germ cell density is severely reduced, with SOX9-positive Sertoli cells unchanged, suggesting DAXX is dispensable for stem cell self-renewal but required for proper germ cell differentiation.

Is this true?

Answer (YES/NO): NO